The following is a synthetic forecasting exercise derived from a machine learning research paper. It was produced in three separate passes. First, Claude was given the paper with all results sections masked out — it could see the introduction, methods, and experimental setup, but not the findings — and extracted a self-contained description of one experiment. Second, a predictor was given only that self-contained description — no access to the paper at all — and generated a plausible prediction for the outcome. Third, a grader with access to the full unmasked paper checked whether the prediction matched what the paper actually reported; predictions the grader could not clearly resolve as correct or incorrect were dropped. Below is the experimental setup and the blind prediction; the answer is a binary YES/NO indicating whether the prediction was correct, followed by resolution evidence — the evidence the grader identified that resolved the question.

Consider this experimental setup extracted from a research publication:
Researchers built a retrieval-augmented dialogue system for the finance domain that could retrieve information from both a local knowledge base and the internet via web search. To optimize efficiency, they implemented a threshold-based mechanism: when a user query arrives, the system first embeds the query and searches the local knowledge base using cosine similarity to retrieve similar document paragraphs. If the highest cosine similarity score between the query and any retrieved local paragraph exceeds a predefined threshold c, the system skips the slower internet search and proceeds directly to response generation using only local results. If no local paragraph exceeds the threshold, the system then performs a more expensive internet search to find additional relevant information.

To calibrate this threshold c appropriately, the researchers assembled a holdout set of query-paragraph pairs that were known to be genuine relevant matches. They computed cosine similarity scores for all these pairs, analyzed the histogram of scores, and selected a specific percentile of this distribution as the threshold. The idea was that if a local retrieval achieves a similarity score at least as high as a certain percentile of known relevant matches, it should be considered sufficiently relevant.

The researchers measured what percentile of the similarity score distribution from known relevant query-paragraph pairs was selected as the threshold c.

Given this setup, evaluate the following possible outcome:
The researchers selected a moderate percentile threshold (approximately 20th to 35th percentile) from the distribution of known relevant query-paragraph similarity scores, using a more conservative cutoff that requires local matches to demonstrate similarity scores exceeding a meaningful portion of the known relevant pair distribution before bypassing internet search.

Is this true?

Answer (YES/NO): NO